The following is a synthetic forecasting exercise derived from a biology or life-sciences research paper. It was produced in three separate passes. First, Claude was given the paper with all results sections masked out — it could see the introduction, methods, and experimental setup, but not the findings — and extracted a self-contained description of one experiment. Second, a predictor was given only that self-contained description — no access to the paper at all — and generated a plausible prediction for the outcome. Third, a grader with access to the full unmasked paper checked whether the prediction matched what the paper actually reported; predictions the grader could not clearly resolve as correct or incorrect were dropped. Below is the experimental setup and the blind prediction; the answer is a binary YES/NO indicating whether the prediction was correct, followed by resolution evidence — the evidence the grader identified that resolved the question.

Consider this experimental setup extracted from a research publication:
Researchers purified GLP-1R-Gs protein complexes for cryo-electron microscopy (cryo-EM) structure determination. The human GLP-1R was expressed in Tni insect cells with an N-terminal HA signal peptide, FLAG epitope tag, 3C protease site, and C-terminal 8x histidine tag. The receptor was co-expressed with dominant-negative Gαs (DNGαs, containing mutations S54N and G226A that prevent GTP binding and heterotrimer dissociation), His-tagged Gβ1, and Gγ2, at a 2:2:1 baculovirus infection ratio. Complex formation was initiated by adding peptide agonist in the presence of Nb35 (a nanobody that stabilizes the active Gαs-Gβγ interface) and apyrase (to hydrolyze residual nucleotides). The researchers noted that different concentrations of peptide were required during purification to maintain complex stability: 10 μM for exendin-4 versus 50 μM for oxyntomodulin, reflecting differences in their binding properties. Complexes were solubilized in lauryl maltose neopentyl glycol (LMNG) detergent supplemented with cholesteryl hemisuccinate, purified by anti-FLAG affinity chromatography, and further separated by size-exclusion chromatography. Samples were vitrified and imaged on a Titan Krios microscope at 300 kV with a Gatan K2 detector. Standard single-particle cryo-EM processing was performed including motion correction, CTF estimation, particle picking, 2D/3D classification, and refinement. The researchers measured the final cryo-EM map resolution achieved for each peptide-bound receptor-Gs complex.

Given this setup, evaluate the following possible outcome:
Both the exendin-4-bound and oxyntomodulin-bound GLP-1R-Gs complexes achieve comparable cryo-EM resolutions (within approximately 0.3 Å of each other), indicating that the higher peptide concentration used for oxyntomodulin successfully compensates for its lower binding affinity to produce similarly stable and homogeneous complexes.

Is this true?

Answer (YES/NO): NO